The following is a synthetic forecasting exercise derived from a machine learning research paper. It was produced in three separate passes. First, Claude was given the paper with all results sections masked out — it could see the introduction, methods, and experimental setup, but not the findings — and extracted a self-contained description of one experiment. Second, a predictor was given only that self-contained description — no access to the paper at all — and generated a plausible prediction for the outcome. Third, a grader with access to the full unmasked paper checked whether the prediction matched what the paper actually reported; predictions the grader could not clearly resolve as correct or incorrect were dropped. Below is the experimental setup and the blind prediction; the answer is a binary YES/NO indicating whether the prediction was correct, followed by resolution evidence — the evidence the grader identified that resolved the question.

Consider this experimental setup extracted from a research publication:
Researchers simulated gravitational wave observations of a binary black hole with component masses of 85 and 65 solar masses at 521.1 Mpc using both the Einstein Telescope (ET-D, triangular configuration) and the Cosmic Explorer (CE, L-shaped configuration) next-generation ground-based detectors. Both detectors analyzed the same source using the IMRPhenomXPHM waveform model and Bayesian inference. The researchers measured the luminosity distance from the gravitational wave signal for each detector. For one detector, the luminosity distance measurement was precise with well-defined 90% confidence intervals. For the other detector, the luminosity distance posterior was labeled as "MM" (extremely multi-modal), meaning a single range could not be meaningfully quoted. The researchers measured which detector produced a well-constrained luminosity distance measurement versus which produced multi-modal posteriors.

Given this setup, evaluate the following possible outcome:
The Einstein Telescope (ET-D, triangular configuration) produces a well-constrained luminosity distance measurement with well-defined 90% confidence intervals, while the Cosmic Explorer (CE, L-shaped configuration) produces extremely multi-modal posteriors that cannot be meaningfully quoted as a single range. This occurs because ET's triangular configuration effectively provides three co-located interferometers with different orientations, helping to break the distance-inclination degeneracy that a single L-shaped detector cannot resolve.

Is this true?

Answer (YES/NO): YES